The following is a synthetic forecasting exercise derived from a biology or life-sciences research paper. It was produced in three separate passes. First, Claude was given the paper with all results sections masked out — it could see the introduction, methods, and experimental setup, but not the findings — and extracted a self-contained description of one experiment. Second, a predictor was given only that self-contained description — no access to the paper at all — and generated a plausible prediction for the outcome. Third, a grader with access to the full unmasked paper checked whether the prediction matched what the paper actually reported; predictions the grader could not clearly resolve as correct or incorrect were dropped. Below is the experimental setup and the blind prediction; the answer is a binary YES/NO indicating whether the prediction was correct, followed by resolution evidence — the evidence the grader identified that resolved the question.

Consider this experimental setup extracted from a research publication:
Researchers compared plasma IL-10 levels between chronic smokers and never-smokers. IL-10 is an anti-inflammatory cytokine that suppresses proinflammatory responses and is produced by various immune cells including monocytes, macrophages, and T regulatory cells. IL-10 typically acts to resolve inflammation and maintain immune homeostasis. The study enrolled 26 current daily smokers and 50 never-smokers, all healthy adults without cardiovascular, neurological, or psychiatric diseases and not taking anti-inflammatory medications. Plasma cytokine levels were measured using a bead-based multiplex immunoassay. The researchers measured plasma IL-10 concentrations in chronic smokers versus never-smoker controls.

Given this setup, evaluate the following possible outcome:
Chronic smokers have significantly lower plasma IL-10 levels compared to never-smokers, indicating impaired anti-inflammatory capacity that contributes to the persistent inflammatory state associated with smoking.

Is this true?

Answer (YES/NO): YES